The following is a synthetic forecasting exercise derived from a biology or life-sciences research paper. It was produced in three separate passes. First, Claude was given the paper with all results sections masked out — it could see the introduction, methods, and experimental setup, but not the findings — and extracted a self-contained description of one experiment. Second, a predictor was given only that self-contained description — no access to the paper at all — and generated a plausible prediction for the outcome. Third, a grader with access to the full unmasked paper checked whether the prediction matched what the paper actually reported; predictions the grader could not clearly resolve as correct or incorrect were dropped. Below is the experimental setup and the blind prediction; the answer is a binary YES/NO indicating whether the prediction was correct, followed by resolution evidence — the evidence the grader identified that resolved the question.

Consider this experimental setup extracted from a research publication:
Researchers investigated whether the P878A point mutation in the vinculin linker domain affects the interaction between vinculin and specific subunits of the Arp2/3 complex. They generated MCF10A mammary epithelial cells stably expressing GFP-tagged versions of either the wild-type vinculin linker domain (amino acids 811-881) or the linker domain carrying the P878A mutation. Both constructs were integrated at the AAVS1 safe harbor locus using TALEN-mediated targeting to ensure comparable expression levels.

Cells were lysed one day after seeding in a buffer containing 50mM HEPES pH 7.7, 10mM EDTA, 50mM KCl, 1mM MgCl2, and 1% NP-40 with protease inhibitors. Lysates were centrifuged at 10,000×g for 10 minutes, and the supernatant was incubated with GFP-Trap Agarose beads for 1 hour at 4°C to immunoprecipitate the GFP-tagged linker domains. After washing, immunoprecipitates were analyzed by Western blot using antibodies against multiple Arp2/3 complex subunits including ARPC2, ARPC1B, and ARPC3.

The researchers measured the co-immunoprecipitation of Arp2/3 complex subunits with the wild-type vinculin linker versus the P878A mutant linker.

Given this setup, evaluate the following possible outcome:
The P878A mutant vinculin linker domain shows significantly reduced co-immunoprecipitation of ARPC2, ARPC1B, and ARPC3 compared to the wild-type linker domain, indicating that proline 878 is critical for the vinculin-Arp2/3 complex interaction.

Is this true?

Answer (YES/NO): YES